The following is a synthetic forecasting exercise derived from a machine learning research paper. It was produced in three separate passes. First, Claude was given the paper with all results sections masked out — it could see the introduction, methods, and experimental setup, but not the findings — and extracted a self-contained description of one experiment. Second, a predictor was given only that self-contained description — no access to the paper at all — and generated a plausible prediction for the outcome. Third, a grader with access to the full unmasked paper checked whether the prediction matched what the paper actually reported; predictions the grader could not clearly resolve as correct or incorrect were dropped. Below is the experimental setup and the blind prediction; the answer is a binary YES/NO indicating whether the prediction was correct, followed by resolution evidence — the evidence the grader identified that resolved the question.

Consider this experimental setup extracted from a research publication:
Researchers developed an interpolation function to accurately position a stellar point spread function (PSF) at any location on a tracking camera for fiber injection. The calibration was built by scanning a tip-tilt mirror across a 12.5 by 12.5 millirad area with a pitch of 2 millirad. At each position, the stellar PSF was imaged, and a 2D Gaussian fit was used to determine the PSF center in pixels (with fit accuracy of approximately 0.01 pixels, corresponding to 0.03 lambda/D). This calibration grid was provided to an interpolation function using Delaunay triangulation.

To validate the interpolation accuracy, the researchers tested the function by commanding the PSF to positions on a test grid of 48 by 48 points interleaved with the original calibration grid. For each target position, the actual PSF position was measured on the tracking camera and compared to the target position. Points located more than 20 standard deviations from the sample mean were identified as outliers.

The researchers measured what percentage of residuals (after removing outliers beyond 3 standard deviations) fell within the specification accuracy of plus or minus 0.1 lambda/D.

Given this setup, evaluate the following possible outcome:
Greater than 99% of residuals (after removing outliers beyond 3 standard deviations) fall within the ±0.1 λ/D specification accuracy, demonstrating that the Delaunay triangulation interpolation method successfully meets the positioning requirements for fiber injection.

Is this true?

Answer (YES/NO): NO